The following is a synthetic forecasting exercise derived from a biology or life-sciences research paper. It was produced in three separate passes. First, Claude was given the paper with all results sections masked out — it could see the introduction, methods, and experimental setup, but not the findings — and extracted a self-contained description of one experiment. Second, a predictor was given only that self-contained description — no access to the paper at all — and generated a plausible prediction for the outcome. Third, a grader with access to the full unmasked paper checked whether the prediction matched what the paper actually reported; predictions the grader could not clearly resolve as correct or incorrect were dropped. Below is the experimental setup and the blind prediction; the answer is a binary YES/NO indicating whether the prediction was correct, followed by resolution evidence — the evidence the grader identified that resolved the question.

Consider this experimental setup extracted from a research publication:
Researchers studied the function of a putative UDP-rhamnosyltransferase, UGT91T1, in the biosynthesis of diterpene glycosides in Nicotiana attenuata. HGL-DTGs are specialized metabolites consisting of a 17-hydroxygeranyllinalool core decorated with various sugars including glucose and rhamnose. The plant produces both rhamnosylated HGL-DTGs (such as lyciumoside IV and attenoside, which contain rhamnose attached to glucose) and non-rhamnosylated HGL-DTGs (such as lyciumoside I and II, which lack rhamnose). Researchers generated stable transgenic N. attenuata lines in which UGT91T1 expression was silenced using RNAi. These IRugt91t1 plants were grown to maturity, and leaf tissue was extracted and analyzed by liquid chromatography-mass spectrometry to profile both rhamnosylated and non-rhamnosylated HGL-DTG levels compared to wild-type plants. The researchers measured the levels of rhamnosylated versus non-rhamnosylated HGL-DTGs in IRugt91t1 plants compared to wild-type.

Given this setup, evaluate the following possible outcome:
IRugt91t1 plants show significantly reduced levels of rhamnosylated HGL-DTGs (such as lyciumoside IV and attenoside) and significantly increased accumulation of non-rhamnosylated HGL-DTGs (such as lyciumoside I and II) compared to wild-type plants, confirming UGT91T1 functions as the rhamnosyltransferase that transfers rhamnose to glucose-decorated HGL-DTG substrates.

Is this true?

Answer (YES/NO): YES